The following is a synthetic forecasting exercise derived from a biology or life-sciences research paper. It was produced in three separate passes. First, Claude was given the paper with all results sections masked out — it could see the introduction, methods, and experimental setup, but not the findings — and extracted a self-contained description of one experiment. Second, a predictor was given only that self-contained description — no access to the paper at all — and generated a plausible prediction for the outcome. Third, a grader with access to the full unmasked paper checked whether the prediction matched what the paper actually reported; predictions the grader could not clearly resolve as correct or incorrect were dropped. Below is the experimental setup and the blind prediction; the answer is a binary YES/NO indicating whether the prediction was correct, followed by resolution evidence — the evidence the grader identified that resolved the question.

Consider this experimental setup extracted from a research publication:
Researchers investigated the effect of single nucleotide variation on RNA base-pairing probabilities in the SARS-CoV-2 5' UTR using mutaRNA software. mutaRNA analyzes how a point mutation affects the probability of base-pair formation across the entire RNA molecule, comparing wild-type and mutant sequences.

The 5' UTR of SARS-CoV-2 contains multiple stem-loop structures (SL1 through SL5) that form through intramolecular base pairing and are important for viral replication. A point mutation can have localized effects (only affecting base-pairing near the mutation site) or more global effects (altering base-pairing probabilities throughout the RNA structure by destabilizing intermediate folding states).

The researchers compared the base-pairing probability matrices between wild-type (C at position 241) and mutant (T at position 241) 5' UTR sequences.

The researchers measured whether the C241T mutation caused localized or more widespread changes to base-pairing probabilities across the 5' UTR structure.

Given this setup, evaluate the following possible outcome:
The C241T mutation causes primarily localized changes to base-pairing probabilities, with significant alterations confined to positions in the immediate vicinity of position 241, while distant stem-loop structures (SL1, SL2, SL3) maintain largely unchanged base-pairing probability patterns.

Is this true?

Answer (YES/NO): NO